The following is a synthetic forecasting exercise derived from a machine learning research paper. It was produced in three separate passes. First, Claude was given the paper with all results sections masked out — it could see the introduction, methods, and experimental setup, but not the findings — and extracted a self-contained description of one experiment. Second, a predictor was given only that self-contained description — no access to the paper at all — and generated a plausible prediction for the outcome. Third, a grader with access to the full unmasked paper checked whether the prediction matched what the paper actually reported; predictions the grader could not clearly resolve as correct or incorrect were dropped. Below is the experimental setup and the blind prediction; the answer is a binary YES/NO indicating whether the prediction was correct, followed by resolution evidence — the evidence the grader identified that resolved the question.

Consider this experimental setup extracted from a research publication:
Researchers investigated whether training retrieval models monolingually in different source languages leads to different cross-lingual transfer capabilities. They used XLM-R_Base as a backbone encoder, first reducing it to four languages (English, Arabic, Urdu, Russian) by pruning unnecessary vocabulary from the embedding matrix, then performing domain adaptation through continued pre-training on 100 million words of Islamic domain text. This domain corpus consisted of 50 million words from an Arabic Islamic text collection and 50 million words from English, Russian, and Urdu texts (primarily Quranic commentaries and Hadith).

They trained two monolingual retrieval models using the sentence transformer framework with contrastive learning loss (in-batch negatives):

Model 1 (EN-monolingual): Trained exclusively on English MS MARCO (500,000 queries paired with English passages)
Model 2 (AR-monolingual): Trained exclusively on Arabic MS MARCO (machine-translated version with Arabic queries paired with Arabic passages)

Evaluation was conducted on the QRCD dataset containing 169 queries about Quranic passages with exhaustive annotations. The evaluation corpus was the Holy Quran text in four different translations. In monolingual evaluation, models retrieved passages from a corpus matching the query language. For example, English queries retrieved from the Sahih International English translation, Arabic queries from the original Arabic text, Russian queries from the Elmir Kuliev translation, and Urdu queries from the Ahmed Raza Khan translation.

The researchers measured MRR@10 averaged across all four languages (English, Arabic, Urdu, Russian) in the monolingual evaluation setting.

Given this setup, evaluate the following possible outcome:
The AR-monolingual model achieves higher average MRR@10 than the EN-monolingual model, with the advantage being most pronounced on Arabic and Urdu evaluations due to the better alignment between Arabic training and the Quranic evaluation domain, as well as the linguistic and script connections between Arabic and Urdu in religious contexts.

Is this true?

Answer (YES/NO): NO